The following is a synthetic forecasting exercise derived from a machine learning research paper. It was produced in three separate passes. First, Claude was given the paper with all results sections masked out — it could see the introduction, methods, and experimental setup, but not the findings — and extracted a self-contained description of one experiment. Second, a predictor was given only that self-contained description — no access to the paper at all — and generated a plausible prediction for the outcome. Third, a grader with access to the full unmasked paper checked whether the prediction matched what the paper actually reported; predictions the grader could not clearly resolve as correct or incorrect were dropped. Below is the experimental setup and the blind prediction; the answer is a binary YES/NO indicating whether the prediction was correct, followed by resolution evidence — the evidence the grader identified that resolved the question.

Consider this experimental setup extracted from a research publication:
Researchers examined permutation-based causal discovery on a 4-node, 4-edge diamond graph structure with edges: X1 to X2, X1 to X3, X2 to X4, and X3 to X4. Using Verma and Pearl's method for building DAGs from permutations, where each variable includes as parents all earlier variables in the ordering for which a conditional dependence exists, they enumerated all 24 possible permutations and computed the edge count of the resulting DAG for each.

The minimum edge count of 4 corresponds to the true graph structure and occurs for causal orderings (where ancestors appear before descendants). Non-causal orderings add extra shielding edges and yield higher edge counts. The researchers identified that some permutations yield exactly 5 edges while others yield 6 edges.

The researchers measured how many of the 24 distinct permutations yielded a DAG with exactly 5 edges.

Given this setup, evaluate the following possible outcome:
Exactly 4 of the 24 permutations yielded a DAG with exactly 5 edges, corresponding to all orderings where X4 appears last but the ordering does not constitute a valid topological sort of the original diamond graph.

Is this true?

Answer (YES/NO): NO